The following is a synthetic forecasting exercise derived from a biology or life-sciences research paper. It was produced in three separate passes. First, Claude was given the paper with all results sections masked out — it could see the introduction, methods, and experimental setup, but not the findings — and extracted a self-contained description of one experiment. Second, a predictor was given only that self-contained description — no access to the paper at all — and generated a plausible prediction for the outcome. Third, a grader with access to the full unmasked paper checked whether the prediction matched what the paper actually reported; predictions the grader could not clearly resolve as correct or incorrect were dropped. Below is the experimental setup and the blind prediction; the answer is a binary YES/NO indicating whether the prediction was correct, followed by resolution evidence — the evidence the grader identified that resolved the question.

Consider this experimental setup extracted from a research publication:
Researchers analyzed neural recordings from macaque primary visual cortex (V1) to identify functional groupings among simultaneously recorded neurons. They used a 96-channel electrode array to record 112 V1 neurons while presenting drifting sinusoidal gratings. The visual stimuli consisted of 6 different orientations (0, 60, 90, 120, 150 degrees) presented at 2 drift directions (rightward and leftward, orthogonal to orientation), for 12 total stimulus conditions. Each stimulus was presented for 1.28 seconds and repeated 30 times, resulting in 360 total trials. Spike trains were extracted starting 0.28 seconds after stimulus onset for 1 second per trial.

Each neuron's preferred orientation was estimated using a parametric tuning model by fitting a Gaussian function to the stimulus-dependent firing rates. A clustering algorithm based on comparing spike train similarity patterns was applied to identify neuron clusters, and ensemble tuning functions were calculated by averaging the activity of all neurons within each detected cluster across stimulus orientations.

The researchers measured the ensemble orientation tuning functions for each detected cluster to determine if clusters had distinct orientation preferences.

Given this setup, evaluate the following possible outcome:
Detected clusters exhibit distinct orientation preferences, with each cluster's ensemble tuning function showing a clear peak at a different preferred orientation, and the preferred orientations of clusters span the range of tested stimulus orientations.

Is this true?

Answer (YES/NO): YES